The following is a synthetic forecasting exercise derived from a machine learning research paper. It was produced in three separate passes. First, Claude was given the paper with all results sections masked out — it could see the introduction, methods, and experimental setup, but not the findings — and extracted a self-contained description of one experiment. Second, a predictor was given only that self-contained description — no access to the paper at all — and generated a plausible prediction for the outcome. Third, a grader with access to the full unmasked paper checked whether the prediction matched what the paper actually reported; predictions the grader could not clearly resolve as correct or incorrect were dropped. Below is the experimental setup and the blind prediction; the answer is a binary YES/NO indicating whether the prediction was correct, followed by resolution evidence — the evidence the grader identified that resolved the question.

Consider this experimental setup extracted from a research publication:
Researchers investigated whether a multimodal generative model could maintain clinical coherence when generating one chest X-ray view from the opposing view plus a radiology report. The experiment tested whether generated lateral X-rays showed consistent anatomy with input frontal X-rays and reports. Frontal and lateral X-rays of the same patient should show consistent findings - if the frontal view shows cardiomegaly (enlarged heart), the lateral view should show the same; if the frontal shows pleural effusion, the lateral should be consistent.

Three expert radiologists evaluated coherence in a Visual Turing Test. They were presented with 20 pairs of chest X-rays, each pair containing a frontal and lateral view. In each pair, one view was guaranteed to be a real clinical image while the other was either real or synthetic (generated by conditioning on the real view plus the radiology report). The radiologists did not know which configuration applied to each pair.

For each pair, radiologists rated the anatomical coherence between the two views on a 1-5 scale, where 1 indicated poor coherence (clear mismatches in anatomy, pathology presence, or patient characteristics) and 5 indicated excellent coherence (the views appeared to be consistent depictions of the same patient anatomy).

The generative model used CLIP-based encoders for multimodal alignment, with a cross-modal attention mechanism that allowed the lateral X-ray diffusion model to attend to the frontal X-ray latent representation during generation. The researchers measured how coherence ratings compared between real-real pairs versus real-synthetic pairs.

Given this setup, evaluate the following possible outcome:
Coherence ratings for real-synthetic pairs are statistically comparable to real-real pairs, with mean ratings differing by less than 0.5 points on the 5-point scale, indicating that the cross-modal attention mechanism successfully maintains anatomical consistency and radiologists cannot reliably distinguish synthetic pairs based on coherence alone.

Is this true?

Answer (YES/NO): YES